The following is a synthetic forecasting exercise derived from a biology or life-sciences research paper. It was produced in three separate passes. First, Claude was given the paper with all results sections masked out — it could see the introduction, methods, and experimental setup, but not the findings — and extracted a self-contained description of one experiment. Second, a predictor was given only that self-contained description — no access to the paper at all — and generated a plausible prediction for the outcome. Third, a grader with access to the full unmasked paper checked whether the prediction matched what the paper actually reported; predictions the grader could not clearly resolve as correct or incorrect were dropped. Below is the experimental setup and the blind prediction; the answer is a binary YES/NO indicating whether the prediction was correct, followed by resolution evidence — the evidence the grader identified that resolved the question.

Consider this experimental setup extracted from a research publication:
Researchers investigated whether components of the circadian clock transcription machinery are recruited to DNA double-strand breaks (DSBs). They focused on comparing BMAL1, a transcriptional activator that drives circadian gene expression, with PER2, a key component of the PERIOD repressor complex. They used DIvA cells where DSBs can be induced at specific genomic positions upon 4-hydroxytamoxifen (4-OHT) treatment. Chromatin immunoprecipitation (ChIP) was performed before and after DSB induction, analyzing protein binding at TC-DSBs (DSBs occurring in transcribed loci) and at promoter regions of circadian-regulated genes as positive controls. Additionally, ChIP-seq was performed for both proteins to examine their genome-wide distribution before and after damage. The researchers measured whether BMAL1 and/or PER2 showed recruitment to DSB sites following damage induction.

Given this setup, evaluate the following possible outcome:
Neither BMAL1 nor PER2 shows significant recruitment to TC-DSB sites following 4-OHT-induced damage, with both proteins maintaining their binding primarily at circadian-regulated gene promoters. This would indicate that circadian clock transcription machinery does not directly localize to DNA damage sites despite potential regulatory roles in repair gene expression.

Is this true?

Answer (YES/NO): NO